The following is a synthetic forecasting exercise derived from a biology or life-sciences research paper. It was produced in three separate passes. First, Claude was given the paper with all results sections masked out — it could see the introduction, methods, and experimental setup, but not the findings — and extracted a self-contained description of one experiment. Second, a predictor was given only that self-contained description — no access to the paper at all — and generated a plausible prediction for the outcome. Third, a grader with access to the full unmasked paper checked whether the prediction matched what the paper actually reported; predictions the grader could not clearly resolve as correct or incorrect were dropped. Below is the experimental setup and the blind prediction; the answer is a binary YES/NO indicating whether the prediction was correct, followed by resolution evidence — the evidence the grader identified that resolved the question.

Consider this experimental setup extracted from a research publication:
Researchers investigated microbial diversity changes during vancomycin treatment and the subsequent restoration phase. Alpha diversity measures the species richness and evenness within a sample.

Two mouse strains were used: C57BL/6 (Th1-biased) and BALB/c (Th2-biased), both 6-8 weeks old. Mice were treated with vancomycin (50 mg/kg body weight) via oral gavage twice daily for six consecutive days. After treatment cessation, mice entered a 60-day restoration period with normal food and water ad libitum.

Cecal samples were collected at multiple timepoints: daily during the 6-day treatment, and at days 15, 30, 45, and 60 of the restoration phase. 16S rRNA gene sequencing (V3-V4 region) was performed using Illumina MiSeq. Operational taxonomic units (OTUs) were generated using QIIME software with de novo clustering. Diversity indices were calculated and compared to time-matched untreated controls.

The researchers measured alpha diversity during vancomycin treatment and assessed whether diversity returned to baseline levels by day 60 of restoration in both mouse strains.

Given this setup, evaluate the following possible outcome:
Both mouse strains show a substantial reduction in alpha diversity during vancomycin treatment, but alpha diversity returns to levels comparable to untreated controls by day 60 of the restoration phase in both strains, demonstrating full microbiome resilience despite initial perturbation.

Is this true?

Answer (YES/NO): YES